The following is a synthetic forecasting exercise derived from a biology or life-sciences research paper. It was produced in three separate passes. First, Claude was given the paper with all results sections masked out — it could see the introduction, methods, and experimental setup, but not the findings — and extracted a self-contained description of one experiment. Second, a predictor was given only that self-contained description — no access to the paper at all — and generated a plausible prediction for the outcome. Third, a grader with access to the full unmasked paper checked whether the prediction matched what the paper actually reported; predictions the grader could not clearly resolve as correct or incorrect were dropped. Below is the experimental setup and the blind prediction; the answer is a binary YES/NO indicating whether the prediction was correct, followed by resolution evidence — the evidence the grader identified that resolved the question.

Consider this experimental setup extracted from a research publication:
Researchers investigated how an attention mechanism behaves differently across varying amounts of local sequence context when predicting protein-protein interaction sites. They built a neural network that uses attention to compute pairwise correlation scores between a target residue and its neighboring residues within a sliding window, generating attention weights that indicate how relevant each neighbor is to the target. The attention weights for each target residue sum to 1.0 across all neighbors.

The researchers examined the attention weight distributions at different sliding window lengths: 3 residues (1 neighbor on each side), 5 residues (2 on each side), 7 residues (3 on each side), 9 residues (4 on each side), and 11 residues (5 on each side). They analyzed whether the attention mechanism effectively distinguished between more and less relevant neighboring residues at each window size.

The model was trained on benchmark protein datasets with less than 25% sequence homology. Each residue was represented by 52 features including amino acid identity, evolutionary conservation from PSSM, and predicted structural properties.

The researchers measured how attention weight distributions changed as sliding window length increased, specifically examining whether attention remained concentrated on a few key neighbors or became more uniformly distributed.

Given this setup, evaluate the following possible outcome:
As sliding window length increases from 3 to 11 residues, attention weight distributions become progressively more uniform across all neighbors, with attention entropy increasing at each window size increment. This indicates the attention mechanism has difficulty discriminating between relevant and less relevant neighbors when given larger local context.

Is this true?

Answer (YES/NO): NO